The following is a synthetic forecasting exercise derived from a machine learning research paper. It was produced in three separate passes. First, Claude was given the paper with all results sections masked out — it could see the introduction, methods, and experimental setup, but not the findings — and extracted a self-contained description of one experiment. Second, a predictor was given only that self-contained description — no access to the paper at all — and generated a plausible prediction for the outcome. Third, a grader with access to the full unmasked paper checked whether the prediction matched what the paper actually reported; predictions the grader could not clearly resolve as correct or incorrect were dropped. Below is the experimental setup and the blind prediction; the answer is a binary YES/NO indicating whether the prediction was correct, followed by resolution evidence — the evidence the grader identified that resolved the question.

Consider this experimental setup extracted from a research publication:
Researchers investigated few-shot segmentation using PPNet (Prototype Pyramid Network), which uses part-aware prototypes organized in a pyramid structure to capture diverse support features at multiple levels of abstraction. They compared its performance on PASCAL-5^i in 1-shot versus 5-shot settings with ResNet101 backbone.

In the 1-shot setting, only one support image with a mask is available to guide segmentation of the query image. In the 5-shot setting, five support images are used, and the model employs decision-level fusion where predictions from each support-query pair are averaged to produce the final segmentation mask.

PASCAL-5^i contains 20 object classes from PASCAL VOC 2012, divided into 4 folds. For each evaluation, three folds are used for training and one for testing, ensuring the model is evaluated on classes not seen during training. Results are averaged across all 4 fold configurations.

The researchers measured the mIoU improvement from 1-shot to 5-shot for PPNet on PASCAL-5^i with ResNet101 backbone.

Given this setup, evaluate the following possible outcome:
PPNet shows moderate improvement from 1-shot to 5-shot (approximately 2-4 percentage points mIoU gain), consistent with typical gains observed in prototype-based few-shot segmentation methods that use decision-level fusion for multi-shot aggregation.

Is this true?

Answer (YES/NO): NO